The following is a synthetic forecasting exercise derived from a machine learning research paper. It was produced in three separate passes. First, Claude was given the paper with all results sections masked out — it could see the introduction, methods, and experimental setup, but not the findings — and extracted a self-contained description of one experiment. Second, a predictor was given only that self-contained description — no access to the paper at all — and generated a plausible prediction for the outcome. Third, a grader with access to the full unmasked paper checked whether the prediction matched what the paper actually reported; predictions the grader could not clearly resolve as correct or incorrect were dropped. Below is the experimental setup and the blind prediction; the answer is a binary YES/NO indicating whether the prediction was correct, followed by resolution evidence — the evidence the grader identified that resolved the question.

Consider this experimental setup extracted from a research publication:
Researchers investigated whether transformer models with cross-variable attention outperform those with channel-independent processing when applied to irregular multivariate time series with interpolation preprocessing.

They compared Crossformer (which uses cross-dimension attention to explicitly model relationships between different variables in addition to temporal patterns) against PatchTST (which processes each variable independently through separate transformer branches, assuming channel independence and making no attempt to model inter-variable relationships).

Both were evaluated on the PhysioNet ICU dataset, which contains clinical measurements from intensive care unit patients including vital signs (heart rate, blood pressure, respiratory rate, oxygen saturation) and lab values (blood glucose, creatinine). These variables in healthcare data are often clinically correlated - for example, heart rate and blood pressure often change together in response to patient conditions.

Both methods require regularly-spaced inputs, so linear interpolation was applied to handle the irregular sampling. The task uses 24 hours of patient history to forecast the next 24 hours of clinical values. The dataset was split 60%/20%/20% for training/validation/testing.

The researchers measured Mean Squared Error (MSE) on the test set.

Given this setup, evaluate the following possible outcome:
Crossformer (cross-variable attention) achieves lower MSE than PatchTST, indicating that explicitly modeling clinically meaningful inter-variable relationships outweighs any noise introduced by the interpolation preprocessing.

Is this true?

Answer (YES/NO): YES